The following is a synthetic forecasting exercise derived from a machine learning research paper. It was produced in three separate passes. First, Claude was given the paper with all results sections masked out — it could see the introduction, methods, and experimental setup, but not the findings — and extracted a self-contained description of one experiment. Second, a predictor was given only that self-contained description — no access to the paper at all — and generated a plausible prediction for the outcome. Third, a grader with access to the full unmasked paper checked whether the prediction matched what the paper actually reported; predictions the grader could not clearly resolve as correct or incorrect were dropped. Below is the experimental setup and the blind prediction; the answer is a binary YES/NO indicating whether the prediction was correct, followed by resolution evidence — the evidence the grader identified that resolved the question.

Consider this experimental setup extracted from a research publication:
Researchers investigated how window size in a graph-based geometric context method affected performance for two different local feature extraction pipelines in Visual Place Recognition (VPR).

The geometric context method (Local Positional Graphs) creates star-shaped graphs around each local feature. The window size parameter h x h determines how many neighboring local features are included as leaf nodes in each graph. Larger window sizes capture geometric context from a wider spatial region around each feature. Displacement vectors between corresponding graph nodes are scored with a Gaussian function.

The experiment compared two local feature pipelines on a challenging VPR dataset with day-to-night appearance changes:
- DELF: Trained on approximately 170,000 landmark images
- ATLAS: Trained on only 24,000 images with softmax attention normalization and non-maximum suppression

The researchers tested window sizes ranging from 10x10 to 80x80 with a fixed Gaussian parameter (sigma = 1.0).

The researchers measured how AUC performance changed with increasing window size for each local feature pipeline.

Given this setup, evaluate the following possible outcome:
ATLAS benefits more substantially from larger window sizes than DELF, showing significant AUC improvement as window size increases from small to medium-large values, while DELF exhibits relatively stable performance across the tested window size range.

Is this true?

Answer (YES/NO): NO